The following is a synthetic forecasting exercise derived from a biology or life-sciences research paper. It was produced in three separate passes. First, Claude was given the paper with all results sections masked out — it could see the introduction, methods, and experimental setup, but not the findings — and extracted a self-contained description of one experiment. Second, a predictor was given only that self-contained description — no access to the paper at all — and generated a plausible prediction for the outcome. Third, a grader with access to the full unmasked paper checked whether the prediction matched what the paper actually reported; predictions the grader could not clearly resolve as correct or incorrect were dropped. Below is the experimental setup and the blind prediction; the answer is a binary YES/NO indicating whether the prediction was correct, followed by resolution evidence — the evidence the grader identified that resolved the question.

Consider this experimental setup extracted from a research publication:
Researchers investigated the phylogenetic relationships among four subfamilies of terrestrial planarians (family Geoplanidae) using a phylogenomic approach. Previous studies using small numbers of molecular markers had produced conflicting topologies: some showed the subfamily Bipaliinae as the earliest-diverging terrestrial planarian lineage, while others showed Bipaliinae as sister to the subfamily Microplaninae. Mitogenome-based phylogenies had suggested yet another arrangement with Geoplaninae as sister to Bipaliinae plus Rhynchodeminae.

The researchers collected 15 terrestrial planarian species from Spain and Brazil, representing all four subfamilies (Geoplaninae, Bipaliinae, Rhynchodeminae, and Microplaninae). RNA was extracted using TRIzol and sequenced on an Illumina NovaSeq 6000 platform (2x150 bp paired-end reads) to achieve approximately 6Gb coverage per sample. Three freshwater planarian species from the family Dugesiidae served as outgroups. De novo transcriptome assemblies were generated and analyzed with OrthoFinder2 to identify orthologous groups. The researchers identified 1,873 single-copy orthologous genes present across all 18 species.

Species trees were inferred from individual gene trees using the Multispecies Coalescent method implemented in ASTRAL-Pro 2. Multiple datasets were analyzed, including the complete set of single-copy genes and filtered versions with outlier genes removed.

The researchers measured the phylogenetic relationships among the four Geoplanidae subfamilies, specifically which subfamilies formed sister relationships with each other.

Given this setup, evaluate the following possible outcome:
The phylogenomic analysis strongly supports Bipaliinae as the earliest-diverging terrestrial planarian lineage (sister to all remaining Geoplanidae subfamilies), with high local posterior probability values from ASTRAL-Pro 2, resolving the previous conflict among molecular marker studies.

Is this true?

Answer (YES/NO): NO